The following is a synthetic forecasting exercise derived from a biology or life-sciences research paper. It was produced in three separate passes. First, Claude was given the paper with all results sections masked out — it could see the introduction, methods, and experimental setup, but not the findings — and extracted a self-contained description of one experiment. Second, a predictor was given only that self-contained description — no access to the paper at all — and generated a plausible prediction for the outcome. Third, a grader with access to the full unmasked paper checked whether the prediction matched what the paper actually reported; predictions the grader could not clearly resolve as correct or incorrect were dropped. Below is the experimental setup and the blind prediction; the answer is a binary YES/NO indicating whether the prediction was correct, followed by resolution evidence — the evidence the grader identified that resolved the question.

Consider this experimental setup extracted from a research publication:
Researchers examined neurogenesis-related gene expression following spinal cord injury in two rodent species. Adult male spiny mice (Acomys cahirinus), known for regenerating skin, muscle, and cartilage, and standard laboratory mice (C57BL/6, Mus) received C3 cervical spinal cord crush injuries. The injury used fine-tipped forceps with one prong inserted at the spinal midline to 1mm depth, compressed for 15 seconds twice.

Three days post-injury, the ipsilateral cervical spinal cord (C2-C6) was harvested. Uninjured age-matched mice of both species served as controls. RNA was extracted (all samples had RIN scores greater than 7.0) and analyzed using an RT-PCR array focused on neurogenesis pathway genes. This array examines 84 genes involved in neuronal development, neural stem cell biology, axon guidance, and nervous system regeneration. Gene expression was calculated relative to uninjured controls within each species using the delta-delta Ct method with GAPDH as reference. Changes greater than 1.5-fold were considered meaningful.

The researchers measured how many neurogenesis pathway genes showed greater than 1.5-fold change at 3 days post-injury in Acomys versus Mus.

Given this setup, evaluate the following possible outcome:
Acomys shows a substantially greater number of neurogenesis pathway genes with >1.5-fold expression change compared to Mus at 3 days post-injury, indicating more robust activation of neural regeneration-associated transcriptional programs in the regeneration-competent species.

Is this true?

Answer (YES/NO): NO